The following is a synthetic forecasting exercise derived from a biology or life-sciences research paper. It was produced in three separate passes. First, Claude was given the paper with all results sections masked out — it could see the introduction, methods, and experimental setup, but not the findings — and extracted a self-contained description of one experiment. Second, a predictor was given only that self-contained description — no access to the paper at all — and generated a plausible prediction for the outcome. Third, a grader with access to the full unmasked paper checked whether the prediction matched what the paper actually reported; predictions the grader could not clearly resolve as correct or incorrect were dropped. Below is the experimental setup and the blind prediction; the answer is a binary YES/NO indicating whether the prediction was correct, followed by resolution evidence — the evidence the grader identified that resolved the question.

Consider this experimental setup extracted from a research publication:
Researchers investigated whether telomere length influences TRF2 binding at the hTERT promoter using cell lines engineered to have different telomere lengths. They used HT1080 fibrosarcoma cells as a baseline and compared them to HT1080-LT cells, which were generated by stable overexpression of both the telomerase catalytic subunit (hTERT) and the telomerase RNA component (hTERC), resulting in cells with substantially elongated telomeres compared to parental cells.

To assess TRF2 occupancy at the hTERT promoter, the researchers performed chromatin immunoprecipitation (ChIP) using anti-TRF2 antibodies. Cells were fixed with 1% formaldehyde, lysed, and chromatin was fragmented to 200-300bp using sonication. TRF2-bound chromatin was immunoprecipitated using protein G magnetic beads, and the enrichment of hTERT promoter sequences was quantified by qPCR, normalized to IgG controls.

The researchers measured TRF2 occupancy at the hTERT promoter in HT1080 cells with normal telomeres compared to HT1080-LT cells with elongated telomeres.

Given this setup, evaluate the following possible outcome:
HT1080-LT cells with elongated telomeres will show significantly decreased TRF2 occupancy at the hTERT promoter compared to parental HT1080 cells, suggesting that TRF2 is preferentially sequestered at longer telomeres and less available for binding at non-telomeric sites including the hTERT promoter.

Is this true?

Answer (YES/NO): YES